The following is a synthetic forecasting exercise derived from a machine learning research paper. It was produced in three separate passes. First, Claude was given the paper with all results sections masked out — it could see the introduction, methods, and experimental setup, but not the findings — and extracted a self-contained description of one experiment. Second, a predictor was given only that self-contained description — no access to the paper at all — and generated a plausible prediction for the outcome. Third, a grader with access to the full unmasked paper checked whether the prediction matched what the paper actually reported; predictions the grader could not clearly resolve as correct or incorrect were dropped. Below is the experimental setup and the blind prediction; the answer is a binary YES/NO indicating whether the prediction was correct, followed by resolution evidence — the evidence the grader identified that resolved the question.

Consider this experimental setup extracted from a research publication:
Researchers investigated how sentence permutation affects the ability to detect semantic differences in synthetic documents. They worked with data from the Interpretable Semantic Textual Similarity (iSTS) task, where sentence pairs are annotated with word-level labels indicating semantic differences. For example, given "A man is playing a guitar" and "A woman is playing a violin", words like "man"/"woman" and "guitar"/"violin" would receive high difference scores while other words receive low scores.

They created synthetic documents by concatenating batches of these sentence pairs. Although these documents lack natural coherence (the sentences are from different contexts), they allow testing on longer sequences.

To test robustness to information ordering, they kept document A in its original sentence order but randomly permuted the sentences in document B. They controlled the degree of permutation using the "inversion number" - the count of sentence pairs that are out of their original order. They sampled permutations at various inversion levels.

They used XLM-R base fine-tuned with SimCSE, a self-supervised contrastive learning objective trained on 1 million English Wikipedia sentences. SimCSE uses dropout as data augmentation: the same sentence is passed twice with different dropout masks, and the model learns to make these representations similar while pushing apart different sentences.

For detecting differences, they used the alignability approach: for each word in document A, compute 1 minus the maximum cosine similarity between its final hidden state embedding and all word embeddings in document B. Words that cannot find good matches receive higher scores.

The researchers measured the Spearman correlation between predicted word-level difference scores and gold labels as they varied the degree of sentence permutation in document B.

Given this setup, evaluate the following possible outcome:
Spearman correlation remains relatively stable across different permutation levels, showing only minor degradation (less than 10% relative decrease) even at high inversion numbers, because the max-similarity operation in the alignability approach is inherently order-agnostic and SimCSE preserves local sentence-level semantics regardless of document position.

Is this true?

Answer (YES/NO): YES